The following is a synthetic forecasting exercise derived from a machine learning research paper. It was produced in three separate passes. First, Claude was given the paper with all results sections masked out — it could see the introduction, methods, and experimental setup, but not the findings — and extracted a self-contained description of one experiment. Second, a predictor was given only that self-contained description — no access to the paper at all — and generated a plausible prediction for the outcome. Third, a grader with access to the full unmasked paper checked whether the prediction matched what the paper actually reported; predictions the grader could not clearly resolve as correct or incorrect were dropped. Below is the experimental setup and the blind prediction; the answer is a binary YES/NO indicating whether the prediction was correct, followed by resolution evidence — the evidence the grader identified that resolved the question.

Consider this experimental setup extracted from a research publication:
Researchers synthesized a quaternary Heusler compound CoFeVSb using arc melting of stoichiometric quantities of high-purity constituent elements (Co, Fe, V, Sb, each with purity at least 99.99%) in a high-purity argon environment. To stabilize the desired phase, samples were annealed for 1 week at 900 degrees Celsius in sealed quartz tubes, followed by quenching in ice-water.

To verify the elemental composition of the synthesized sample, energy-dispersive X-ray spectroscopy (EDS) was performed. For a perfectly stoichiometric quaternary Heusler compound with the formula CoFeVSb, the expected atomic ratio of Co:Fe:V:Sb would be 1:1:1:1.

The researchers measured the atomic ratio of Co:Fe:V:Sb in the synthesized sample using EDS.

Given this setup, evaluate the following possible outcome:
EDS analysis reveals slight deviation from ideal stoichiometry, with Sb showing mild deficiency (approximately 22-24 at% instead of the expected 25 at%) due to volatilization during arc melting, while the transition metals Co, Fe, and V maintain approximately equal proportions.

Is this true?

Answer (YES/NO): NO